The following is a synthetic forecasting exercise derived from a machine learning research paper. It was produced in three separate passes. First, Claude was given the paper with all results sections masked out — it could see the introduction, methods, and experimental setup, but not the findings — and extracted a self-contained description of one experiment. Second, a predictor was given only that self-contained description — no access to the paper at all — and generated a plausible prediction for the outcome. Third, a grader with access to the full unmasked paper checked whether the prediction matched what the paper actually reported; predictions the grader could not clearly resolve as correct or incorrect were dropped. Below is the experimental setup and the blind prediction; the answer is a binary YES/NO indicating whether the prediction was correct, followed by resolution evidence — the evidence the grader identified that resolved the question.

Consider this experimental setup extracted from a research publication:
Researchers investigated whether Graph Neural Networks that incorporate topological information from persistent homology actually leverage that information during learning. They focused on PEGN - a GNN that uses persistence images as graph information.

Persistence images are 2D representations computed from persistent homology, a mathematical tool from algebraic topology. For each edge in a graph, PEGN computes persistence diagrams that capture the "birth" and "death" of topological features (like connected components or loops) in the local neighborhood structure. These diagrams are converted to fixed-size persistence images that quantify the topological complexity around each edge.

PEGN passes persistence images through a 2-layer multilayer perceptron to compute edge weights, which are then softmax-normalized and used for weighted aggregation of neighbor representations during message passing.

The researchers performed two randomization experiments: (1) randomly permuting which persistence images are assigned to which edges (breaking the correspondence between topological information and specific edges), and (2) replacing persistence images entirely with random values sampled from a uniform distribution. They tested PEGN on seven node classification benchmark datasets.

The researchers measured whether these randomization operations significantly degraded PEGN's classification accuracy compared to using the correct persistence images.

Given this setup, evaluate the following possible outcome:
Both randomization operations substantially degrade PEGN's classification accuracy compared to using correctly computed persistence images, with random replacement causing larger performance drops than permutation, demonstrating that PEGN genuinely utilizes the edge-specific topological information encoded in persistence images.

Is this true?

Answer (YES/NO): NO